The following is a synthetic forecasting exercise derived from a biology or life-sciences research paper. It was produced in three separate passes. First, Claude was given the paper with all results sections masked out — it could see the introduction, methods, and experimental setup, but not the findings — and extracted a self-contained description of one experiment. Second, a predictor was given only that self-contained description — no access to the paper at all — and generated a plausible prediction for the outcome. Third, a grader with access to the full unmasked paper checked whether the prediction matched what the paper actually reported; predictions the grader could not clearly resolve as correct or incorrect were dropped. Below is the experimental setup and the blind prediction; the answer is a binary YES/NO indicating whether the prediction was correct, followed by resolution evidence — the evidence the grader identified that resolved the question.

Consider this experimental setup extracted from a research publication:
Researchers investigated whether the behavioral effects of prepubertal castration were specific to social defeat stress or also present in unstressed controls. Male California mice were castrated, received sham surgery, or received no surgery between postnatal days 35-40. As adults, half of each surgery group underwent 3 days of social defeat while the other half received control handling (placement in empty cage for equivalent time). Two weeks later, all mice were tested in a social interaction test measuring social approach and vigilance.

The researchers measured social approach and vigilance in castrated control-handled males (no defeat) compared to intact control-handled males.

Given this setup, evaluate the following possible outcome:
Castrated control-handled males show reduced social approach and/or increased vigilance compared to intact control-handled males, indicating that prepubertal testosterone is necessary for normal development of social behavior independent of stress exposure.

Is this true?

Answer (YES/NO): NO